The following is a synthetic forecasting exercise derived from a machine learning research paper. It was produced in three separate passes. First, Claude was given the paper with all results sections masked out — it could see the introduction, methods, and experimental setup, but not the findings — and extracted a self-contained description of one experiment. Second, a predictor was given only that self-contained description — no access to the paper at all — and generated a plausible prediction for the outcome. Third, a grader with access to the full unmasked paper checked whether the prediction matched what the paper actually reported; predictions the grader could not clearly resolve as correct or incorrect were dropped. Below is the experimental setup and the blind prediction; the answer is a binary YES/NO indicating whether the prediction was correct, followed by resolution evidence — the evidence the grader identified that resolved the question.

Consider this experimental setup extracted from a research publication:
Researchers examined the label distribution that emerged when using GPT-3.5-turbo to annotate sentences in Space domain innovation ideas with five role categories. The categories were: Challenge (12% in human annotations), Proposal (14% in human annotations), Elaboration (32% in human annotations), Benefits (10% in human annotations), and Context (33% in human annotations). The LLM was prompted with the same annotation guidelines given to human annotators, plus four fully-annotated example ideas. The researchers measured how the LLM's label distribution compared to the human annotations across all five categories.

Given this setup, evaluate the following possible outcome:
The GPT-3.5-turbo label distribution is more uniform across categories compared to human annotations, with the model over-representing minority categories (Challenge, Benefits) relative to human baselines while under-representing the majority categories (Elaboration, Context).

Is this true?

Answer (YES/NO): YES